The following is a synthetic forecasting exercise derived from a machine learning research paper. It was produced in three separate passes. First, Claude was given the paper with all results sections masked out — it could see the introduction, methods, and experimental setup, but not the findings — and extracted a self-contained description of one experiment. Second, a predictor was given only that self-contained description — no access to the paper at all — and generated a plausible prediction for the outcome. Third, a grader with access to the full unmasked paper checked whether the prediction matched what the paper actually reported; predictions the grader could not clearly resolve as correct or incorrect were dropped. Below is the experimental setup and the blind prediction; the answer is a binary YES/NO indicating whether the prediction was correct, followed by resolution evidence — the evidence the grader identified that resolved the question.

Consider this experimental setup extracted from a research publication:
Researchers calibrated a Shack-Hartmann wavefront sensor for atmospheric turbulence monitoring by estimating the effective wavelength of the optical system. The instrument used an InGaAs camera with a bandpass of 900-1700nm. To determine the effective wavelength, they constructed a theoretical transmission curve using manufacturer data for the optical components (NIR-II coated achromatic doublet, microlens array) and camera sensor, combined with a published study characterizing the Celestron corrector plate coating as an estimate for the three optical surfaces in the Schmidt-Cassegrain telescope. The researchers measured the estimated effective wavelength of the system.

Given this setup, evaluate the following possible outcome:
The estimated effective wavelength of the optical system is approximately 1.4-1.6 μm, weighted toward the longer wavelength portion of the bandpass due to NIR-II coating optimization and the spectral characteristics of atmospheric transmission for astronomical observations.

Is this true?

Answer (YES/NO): NO